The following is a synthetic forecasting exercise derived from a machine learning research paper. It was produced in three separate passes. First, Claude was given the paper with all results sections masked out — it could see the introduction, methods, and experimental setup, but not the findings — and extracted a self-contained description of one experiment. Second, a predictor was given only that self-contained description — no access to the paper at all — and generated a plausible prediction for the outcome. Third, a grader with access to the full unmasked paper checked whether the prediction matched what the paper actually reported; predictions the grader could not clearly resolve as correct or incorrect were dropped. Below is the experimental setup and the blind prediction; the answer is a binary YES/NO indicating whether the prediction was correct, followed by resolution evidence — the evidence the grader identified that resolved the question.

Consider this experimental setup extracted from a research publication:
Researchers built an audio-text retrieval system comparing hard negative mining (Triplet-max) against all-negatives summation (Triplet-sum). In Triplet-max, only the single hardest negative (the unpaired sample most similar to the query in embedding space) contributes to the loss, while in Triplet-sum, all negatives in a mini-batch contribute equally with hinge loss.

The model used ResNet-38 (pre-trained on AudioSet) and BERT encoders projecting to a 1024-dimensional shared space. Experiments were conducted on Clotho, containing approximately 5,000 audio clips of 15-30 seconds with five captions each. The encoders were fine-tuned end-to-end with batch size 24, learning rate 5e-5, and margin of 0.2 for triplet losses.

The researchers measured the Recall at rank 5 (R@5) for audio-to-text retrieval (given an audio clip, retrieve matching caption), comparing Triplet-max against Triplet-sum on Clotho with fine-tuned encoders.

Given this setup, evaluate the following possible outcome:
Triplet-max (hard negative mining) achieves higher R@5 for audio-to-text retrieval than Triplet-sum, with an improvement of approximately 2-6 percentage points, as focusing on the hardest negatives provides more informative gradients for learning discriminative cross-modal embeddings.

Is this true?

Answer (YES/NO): NO